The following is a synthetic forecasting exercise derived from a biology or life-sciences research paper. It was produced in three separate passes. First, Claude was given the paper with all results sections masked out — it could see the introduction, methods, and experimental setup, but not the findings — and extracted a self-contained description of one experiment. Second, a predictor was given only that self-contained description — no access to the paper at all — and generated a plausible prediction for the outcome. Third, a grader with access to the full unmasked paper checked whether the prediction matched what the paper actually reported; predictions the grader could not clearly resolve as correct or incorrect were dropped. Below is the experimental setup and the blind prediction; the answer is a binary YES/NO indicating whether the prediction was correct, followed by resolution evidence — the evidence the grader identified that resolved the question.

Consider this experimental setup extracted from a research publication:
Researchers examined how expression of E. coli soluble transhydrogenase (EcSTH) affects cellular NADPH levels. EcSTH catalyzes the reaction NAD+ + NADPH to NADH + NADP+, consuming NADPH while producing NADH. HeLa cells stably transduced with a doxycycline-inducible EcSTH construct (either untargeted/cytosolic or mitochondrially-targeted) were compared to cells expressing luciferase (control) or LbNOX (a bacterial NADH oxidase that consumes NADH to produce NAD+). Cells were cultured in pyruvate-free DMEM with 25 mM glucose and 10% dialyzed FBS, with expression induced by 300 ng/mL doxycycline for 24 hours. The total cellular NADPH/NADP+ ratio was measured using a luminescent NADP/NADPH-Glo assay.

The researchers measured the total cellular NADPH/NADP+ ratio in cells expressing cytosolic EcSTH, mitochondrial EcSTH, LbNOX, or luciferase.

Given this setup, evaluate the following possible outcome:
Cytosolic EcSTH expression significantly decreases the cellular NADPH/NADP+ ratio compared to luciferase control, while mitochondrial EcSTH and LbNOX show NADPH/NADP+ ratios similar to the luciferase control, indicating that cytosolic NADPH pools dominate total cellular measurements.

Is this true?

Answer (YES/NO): NO